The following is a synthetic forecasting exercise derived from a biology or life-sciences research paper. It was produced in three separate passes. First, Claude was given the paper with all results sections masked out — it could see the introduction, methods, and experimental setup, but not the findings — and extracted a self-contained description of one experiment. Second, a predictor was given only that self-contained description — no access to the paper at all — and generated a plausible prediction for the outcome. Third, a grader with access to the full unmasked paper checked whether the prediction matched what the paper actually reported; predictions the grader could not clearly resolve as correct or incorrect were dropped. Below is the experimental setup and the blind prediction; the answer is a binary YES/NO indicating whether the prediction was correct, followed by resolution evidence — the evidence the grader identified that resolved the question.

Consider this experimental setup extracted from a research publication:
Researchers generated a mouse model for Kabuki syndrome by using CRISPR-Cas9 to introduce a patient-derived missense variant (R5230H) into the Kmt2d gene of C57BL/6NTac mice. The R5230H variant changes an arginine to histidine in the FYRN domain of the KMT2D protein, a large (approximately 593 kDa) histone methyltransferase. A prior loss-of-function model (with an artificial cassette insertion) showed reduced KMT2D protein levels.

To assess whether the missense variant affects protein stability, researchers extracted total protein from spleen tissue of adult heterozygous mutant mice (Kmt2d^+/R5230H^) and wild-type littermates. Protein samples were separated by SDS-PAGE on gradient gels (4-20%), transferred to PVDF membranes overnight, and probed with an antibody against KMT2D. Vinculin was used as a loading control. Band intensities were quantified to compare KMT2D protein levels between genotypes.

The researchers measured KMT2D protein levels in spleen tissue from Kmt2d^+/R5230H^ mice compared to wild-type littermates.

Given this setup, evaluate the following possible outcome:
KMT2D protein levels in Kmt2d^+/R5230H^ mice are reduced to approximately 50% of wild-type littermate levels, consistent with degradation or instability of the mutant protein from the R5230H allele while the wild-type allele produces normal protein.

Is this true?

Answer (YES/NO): NO